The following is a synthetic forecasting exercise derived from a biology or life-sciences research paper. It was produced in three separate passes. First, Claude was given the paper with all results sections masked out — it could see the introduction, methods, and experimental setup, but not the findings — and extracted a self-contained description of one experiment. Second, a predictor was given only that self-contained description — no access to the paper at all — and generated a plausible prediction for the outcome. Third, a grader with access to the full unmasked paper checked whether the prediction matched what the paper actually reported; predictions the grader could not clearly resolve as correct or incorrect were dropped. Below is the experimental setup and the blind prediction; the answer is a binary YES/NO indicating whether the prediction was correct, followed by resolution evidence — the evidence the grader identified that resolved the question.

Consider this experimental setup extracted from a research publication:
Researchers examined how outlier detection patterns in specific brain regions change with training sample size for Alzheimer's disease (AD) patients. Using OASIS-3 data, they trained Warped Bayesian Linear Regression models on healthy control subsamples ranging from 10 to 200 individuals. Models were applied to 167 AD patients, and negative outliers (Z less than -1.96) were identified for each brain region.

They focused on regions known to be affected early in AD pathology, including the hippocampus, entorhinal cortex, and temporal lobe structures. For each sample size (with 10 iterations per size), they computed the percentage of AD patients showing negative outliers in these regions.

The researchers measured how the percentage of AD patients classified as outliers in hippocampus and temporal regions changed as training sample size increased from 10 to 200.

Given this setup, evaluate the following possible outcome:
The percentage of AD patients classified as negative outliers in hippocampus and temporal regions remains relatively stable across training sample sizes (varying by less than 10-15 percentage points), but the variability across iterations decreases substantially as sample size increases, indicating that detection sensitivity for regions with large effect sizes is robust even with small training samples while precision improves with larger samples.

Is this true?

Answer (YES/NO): NO